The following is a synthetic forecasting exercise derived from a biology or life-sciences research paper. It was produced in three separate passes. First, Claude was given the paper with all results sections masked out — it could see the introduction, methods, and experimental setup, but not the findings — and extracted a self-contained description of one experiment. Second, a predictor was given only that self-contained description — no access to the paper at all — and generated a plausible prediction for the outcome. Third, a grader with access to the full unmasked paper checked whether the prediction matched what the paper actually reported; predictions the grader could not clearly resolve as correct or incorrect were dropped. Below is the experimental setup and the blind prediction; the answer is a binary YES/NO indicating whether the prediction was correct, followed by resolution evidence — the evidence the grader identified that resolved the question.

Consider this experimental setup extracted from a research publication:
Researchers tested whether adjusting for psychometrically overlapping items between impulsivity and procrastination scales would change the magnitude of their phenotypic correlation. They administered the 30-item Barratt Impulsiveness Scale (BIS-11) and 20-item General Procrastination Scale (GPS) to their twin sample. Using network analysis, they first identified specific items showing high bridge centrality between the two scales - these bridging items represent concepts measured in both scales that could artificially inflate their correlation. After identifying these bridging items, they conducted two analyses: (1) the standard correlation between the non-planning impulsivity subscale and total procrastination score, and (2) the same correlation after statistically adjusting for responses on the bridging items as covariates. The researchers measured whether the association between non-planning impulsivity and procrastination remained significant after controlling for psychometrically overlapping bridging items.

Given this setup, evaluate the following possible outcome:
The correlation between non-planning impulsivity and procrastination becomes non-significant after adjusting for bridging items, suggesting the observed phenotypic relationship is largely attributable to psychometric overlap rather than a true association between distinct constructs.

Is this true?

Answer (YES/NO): NO